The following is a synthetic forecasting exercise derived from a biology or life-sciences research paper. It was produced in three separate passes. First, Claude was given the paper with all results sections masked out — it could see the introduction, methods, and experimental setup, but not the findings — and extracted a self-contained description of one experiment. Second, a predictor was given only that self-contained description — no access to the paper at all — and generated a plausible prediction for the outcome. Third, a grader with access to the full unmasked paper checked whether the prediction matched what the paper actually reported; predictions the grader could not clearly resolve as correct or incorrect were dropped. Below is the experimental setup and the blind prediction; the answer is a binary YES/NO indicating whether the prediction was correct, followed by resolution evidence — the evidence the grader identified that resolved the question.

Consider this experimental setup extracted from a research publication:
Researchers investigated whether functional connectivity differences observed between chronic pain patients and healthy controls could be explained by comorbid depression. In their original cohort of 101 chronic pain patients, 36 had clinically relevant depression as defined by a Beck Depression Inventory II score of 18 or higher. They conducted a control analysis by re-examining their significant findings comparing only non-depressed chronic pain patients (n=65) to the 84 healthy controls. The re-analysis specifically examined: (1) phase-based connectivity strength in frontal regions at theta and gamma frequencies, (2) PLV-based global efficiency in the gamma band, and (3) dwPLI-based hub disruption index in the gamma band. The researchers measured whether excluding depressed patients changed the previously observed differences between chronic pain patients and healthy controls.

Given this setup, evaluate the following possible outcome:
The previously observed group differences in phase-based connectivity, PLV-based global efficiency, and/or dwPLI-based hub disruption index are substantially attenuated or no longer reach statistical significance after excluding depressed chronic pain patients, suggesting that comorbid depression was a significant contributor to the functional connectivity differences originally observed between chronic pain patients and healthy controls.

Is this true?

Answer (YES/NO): NO